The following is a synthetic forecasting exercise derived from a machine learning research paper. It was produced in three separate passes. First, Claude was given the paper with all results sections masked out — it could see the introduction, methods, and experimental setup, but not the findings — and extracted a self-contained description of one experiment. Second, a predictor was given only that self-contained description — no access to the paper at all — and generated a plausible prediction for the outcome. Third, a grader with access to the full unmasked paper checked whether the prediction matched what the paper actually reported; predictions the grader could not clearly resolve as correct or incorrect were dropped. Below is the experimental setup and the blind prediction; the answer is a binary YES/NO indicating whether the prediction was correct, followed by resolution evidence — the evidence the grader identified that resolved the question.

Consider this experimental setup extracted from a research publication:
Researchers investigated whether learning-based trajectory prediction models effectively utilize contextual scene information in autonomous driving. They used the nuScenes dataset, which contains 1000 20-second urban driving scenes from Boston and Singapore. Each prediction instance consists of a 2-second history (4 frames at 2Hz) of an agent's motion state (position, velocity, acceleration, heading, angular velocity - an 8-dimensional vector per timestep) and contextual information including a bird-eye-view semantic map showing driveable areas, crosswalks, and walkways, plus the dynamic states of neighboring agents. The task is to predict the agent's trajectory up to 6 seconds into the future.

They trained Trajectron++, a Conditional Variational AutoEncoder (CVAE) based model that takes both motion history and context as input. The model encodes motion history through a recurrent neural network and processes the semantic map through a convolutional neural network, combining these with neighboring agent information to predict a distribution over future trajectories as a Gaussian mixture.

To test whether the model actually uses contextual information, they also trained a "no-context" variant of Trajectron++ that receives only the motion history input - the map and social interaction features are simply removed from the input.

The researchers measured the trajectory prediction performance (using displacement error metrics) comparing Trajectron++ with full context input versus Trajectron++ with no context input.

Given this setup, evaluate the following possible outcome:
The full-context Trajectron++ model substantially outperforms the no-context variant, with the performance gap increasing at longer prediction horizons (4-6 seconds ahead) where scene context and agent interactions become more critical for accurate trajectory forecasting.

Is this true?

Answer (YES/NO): NO